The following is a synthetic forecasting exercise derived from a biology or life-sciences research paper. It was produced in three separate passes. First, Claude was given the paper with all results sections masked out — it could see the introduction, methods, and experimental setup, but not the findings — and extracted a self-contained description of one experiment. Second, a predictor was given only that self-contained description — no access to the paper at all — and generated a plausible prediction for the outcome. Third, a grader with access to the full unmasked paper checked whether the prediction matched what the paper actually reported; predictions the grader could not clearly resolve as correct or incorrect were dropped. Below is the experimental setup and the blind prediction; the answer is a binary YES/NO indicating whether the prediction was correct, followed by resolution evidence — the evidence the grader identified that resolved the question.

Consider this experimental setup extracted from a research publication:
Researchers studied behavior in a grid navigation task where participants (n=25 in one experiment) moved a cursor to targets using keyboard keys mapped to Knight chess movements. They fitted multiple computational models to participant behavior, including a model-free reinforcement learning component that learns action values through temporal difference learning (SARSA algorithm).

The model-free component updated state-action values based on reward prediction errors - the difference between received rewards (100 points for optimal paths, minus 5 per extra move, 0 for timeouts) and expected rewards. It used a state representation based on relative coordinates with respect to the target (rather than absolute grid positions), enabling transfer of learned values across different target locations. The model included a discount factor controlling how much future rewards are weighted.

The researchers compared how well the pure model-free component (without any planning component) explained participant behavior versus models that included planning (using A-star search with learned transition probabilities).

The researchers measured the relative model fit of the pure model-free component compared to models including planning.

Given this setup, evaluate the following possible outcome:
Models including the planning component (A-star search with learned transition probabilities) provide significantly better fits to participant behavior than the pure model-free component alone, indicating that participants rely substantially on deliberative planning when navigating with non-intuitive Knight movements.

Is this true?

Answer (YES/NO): YES